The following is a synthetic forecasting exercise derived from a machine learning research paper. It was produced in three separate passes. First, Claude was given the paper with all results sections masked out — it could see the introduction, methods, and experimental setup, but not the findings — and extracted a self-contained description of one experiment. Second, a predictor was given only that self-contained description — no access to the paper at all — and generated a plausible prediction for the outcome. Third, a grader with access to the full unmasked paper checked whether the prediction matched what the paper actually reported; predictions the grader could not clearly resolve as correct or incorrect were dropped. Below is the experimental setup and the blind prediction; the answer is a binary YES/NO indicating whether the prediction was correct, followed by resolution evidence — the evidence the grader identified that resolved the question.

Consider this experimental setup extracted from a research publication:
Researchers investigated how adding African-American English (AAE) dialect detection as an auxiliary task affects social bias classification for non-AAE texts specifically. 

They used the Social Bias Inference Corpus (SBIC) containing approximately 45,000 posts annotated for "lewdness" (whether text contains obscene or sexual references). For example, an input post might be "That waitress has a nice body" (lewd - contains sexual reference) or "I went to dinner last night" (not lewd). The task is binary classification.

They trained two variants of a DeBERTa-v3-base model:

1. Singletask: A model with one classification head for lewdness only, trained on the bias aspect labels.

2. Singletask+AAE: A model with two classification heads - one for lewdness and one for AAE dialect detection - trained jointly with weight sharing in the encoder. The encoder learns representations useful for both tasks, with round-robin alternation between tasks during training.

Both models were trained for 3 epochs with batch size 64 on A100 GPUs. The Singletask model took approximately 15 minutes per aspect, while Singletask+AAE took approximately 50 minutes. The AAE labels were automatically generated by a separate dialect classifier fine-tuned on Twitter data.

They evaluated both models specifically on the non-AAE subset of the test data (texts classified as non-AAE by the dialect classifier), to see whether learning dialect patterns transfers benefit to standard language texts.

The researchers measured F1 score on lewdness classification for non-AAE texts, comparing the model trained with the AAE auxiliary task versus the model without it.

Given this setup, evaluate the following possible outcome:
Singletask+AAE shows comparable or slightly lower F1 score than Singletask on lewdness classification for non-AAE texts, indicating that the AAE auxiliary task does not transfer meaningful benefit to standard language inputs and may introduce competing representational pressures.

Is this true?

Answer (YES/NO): NO